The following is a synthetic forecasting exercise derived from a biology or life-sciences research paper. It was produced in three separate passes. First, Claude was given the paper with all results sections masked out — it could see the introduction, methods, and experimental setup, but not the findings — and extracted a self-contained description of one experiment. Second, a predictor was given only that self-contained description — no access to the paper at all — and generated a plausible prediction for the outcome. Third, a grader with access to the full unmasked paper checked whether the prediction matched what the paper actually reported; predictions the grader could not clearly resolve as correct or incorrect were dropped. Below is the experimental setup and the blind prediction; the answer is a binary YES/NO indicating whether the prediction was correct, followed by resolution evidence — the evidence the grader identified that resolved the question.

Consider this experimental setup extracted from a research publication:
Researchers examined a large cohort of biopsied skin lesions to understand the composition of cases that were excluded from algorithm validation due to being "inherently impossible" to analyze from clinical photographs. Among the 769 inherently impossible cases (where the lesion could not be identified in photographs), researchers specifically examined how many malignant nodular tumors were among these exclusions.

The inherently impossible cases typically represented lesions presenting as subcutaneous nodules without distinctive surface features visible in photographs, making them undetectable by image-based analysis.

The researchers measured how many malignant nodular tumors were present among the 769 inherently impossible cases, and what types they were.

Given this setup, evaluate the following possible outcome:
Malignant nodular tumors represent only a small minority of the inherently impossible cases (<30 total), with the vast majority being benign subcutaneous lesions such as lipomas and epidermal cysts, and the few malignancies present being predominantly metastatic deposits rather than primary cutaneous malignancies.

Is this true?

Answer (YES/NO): NO